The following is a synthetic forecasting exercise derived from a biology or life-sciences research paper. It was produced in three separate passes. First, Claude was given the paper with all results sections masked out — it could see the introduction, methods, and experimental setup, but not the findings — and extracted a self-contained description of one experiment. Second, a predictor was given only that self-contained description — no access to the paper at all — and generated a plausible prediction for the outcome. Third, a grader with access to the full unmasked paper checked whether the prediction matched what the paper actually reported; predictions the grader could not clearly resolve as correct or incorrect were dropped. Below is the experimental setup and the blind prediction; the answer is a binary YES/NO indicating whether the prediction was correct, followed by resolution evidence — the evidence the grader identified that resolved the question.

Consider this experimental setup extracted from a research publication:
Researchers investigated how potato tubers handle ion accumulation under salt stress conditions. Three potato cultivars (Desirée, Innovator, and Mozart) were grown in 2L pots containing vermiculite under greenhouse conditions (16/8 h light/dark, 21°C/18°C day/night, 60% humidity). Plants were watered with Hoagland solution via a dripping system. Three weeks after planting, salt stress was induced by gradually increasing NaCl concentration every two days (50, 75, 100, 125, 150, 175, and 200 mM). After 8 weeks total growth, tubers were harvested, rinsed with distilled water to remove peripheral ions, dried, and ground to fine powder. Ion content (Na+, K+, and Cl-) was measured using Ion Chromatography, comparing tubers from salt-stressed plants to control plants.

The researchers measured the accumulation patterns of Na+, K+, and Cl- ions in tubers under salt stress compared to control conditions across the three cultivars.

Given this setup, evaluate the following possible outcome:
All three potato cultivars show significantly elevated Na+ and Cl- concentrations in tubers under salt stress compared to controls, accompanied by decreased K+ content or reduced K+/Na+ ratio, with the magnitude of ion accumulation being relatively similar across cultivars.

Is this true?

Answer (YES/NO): NO